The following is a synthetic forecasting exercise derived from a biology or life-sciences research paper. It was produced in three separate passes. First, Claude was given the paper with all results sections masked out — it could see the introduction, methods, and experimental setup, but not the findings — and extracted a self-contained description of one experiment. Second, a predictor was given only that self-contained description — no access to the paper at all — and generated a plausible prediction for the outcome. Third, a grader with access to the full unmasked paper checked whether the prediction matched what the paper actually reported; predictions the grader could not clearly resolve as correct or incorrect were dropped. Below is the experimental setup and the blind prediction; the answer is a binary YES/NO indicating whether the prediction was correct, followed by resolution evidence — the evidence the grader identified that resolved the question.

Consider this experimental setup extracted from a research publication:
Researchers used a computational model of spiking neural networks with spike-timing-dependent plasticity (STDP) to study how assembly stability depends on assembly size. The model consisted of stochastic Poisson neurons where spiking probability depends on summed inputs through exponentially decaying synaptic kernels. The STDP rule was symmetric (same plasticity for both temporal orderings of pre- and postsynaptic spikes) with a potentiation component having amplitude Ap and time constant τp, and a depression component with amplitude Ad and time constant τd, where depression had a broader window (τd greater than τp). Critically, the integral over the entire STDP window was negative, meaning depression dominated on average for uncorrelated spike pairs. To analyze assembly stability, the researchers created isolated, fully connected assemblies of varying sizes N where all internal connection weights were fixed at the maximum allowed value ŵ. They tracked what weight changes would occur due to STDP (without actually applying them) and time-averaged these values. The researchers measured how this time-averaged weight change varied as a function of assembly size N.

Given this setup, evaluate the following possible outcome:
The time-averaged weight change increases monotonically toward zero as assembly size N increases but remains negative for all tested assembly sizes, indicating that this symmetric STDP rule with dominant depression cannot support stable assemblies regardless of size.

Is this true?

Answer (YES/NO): NO